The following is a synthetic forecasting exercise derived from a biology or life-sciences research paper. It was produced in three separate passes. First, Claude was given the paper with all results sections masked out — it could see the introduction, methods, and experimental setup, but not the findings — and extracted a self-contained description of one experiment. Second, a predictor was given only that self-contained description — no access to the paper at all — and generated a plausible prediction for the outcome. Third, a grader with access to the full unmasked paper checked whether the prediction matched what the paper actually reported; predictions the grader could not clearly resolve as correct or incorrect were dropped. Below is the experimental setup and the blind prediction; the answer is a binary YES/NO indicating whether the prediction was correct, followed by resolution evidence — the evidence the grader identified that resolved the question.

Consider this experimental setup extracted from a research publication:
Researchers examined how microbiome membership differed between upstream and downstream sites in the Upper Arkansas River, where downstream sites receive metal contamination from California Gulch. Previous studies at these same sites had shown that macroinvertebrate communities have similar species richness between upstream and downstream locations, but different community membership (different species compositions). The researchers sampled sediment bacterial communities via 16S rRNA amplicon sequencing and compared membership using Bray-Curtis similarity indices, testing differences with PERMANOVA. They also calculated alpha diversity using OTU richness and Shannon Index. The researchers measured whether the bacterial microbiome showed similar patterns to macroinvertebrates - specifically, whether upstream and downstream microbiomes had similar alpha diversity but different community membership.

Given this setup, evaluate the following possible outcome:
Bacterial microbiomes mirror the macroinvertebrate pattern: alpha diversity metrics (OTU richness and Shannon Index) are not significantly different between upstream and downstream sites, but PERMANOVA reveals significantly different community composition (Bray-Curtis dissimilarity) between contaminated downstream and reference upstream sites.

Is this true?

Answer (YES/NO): YES